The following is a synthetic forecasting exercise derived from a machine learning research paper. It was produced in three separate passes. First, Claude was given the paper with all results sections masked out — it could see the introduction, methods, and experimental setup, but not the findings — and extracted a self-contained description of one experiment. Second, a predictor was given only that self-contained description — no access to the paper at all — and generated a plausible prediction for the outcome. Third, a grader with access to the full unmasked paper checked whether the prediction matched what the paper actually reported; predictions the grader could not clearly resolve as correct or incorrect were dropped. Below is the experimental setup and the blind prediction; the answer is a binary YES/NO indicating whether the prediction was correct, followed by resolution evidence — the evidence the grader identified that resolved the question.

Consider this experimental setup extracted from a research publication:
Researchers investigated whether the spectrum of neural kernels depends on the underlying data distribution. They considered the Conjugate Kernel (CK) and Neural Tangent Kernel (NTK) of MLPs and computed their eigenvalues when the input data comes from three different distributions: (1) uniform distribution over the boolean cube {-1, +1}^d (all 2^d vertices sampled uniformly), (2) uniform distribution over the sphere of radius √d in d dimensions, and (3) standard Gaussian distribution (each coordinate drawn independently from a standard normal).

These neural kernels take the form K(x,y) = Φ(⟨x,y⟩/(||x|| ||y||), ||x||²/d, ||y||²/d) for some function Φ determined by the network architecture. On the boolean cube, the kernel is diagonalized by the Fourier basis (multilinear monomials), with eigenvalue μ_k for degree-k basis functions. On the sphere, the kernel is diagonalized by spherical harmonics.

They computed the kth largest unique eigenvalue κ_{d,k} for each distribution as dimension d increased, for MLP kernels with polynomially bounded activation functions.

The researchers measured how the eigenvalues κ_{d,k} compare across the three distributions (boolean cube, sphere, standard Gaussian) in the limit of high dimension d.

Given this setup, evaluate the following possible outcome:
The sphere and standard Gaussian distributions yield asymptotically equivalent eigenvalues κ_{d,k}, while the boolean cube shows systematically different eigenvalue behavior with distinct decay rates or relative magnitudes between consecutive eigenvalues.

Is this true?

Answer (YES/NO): NO